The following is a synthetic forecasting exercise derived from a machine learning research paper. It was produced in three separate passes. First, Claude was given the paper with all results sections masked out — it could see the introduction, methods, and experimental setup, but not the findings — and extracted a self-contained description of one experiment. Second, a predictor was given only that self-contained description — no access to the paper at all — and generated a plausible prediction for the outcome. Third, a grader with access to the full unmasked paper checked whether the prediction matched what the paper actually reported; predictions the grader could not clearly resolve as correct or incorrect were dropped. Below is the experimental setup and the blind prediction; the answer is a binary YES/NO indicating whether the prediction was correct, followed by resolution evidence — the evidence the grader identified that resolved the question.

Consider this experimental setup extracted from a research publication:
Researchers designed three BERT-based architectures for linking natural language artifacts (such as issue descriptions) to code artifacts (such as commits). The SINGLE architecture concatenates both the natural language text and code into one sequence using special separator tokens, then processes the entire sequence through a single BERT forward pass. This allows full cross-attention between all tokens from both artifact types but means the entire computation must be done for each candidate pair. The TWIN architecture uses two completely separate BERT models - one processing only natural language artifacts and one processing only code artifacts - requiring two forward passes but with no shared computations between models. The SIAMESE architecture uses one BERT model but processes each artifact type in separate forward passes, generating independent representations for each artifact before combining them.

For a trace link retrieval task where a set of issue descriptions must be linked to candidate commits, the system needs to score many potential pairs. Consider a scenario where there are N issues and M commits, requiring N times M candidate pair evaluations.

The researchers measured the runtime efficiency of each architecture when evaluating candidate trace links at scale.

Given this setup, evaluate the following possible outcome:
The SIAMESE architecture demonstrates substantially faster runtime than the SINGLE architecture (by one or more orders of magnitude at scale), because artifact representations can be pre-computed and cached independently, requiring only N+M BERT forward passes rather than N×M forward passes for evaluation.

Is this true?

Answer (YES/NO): YES